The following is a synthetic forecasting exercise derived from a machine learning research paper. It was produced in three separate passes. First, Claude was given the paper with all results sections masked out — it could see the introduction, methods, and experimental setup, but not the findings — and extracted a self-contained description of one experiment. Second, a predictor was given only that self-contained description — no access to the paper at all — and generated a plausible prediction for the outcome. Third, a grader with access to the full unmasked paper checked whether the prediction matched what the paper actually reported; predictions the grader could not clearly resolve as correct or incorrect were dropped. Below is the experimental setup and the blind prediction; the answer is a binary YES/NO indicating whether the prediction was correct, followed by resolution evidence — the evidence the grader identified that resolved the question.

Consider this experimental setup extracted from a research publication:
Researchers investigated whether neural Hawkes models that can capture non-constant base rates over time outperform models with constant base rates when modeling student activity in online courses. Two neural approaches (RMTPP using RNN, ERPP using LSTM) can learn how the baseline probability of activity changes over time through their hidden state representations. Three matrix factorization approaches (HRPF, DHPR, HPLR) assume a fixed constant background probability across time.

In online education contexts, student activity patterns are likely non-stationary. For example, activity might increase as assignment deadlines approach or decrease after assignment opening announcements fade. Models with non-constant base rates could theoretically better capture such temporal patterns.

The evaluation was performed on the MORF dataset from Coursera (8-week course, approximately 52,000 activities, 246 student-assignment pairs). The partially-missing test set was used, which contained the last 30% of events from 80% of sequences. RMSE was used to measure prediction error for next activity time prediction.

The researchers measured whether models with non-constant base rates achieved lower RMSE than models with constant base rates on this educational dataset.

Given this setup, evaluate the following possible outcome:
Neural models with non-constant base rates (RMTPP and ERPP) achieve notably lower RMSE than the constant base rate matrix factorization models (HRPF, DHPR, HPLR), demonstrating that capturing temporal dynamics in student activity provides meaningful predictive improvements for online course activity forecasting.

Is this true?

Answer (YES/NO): NO